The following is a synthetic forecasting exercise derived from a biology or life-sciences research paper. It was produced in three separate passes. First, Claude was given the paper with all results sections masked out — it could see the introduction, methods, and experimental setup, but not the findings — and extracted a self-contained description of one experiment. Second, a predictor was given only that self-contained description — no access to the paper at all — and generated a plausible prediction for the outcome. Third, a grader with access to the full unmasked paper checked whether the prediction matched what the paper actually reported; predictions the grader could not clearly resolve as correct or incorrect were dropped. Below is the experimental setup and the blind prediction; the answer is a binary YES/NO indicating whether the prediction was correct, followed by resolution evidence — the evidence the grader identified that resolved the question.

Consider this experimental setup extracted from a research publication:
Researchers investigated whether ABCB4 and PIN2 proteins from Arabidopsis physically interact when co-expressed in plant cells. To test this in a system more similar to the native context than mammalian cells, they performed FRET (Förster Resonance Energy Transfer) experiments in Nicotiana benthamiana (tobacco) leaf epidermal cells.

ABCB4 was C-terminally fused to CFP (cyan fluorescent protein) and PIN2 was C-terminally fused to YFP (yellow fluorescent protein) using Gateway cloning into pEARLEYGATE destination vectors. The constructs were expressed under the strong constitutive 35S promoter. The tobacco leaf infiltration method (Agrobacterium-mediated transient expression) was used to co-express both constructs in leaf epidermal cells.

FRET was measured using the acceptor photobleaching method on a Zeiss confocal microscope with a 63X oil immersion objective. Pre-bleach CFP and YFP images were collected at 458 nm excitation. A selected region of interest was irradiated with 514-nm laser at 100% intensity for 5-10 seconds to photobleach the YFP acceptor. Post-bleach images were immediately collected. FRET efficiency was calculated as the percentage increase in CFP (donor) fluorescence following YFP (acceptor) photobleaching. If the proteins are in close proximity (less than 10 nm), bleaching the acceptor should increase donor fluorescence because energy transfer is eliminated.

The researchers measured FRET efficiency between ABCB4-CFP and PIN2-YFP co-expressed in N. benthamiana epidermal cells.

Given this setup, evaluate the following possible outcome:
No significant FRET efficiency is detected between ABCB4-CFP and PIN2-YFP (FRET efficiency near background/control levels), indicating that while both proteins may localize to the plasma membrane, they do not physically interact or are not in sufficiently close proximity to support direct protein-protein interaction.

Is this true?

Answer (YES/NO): NO